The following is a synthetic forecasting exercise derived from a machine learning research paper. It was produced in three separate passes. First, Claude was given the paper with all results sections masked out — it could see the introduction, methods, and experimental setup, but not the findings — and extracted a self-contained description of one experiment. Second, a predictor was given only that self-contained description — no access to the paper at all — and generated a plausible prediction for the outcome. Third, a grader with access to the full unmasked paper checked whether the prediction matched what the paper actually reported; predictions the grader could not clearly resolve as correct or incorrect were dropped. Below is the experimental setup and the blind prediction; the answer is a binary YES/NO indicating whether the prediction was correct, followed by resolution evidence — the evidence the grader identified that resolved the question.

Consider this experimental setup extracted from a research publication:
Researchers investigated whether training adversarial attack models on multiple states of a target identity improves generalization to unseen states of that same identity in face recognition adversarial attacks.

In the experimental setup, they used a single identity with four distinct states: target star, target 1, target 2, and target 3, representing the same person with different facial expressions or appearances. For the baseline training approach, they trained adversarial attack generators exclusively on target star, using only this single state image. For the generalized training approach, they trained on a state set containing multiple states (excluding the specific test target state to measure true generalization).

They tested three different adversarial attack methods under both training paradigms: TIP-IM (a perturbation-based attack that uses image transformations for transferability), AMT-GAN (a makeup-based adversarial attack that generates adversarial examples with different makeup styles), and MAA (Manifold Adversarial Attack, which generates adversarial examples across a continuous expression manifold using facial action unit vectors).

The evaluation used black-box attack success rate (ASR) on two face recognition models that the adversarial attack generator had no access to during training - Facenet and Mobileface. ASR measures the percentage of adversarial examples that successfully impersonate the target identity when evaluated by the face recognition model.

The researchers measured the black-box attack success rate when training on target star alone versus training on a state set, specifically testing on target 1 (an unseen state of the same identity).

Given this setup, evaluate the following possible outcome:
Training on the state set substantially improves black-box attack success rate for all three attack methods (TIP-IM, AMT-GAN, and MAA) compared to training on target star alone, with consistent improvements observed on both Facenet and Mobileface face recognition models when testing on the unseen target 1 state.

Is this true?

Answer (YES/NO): YES